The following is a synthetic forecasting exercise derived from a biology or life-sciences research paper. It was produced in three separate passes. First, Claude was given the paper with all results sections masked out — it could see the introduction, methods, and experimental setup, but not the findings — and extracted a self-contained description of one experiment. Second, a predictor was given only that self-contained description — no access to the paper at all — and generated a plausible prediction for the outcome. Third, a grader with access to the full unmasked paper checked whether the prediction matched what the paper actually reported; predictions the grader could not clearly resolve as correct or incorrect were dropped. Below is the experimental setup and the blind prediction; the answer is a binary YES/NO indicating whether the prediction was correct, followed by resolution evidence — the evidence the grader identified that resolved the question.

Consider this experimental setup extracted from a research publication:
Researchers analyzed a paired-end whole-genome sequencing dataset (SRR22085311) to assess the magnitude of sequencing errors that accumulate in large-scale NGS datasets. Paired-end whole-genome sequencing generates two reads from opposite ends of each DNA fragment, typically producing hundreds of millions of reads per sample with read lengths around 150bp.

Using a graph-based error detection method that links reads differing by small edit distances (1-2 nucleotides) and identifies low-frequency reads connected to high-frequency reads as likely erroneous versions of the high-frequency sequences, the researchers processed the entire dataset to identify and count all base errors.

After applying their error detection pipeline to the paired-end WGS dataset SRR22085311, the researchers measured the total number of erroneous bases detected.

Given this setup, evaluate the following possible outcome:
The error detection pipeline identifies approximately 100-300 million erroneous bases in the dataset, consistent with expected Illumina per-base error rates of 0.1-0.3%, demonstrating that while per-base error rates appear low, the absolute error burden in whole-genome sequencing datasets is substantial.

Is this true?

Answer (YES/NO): NO